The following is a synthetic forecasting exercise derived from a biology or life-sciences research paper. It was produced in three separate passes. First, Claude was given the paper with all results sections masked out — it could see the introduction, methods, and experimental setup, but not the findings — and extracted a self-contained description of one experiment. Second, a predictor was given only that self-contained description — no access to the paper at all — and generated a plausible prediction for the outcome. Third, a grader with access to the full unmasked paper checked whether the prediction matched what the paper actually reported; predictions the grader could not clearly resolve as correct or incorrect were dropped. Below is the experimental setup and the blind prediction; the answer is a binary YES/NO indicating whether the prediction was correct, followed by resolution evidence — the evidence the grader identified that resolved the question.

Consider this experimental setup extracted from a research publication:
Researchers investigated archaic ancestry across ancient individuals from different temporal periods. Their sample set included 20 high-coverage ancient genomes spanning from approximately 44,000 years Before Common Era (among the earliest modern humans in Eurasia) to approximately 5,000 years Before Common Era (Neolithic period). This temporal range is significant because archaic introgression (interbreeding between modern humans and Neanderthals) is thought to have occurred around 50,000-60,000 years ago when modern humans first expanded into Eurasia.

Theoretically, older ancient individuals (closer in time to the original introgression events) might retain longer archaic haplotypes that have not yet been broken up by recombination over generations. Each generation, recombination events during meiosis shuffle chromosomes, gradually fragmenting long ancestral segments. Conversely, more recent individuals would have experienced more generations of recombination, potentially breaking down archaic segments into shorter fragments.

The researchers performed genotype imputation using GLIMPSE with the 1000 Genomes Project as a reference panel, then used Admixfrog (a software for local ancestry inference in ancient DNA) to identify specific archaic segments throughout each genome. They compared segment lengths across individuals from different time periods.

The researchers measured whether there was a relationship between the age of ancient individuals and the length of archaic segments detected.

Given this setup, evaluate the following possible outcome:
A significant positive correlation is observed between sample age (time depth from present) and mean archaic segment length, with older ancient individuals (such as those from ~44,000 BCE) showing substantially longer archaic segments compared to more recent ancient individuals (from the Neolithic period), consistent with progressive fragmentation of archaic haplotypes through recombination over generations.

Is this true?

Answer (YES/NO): YES